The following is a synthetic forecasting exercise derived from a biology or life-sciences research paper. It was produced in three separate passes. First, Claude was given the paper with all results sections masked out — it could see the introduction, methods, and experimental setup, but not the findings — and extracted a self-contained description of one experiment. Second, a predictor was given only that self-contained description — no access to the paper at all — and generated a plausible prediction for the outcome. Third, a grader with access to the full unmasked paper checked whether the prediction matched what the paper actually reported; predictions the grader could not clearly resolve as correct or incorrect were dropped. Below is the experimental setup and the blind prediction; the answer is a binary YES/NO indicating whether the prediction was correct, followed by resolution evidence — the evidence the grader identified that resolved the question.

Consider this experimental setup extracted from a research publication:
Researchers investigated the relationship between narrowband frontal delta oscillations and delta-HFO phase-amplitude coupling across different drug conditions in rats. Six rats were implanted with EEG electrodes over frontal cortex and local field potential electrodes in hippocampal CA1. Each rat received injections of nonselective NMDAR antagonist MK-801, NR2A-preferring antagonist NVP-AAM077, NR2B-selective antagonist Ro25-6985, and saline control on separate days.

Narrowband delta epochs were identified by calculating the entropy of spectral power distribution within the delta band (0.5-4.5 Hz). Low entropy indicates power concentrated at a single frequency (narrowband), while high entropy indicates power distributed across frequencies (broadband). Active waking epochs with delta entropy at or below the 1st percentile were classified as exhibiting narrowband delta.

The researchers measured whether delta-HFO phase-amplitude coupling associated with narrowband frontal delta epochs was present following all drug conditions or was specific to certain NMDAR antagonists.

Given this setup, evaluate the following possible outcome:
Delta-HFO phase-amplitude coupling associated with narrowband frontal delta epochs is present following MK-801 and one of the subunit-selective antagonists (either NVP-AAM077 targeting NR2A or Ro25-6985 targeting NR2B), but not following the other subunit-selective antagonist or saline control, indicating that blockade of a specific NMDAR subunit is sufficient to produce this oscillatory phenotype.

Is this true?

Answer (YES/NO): NO